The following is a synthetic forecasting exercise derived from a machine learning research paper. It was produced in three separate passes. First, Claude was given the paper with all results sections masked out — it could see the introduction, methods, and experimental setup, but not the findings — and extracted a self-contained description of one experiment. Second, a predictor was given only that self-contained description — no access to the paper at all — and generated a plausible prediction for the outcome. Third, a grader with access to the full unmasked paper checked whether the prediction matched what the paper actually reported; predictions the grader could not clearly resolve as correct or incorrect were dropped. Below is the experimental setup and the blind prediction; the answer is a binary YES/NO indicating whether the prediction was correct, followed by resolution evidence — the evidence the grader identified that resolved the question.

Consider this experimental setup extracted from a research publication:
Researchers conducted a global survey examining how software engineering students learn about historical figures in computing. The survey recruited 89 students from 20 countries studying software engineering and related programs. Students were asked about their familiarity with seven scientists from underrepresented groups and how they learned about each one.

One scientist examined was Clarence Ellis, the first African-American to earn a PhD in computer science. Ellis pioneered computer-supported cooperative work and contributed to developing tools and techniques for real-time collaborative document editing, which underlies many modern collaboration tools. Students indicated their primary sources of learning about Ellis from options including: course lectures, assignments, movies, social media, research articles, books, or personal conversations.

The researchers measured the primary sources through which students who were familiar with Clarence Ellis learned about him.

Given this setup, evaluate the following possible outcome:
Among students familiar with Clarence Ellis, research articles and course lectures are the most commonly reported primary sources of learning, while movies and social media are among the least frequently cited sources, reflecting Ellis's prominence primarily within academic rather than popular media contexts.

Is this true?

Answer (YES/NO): NO